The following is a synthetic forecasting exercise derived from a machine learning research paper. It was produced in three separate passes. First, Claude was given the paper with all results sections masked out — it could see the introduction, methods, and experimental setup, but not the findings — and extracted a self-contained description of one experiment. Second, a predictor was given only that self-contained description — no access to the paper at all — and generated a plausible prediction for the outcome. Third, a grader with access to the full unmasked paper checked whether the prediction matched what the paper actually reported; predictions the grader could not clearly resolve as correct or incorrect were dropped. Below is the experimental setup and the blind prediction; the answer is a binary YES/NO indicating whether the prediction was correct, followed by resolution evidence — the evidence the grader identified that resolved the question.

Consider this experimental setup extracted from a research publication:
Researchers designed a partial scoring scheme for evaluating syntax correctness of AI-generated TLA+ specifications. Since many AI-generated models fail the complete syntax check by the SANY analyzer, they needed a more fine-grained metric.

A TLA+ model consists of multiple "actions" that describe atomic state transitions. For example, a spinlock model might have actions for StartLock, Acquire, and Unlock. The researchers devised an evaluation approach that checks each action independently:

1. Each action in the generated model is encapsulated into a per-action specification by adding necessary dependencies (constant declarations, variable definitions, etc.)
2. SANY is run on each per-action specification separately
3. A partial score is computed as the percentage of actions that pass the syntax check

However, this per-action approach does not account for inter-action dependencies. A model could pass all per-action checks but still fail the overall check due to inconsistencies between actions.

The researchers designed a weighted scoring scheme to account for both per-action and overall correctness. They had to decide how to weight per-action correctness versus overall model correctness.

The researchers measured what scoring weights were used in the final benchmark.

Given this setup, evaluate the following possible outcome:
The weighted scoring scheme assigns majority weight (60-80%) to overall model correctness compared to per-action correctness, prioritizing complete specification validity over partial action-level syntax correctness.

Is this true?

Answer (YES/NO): NO